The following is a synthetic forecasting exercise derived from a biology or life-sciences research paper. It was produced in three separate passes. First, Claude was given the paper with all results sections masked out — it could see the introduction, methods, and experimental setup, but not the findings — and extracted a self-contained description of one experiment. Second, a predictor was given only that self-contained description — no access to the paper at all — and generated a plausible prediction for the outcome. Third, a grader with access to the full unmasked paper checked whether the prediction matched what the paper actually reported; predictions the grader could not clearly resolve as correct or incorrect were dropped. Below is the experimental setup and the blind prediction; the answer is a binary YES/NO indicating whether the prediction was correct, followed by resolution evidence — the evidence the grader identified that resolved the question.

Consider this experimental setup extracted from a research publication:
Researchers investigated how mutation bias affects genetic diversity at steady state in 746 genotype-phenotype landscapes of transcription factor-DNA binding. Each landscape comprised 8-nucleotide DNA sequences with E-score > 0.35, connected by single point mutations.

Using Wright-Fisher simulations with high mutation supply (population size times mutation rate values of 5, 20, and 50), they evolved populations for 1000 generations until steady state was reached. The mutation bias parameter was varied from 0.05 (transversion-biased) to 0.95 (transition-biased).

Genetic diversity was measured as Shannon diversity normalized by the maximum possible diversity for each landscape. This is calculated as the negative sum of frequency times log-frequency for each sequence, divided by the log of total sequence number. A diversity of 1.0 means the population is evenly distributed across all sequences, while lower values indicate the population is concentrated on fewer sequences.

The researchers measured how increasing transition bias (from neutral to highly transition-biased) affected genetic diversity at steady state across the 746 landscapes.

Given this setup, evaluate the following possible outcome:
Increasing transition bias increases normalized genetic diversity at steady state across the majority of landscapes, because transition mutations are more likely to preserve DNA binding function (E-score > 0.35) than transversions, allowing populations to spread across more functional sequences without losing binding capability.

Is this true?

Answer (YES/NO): NO